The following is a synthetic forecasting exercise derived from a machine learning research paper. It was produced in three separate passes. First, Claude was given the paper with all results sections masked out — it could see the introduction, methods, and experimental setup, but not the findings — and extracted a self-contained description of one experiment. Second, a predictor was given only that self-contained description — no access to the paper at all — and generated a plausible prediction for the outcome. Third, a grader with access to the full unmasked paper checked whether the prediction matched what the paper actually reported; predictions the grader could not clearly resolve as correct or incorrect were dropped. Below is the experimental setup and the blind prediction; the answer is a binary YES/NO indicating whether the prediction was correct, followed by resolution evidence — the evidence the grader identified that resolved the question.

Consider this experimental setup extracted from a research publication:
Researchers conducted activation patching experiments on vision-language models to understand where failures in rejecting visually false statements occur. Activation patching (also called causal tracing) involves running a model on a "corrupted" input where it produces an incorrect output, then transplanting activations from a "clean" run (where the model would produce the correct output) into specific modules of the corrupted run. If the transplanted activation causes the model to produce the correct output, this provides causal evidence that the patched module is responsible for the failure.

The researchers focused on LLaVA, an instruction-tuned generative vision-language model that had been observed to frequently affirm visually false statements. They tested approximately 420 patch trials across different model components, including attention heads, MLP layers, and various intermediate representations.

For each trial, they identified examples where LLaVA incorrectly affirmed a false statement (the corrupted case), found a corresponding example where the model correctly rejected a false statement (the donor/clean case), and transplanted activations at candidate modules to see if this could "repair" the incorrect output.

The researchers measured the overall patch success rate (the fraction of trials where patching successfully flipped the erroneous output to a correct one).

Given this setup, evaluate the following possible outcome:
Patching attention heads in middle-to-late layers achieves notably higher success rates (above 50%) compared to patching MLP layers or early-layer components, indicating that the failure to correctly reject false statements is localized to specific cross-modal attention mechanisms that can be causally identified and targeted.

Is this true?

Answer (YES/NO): NO